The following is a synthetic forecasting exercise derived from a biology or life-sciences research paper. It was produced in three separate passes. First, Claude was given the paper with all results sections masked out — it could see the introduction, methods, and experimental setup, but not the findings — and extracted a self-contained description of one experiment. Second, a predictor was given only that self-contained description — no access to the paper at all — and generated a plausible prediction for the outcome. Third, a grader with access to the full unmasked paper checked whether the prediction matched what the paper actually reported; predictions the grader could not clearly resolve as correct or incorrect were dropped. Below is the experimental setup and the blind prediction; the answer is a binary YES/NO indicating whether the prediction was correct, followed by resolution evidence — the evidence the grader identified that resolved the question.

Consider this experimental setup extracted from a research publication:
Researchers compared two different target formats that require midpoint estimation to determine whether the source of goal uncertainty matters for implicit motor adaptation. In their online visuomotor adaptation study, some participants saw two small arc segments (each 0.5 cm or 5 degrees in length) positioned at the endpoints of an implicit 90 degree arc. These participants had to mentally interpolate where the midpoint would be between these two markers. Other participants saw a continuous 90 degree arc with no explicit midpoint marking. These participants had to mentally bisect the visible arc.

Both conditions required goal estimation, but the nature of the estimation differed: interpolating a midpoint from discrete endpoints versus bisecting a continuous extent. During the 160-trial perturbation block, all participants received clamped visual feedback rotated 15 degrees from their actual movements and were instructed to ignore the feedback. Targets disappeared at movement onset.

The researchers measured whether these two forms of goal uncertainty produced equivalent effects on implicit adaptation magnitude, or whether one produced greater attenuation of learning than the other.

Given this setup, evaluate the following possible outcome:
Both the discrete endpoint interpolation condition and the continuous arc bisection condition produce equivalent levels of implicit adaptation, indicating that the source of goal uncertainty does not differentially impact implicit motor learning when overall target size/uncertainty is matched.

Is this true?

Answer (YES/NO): YES